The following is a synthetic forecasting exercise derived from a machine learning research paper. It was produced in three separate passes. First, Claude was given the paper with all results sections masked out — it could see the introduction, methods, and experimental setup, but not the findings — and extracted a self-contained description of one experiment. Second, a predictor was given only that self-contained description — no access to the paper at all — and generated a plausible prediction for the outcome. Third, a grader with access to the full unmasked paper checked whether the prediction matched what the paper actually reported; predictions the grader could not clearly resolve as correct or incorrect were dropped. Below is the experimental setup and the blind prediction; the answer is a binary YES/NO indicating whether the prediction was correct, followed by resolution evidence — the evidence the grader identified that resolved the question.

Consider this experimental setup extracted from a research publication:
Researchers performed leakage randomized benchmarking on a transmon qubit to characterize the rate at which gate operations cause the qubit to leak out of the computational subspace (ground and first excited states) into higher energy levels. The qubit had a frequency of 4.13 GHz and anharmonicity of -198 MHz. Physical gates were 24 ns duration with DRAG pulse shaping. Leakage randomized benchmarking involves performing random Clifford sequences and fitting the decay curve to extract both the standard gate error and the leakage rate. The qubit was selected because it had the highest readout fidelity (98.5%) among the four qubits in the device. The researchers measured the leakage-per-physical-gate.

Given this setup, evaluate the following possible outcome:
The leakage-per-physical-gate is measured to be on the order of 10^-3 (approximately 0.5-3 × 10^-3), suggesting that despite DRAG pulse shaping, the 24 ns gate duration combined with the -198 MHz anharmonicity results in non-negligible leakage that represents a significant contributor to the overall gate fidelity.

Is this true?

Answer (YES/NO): NO